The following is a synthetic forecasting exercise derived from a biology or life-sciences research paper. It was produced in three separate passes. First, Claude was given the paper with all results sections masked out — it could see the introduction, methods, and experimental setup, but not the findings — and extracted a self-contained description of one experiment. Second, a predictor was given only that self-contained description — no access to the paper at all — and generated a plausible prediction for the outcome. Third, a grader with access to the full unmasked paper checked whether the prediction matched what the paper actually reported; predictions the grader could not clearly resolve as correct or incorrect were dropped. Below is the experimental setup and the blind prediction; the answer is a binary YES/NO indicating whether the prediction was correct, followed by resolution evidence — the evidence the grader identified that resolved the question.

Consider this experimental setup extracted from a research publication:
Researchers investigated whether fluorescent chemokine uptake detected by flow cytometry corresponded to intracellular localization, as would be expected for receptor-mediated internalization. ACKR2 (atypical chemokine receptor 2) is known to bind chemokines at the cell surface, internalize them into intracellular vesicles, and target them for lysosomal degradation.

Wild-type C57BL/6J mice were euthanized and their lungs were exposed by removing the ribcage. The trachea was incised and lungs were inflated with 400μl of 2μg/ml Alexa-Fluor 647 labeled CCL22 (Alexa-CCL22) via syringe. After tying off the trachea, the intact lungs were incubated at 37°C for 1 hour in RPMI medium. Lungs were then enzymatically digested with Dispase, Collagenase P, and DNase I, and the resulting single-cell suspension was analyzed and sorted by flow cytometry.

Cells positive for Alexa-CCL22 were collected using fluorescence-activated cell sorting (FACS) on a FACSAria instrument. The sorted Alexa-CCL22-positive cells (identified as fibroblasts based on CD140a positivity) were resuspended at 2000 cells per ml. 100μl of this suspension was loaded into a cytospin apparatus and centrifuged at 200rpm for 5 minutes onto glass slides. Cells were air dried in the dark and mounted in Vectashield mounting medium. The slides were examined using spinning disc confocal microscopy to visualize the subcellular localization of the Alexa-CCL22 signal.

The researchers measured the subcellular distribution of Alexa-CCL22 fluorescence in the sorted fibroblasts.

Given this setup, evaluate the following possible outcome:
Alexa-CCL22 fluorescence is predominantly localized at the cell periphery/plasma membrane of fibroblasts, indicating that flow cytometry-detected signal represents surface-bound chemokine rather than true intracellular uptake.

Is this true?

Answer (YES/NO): NO